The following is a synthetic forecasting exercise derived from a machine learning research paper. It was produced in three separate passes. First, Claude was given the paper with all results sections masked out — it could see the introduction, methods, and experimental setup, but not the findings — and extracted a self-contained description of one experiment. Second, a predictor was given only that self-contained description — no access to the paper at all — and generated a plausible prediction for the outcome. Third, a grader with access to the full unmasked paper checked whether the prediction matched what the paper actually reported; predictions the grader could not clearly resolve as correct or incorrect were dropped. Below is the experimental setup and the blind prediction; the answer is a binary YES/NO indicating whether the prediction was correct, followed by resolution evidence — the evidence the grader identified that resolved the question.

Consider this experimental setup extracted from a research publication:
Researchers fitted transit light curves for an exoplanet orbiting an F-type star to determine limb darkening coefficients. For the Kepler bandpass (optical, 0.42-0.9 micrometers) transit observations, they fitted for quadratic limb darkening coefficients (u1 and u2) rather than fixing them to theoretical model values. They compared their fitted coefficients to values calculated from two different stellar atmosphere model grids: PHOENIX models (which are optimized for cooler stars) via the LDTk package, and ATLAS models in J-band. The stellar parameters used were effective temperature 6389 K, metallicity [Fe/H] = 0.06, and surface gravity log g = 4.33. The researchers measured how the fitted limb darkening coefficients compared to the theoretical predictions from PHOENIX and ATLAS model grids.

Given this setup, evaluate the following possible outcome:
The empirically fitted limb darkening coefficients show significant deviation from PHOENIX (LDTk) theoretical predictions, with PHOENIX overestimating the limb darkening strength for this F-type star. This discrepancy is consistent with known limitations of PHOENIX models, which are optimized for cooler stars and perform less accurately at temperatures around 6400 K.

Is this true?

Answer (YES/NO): NO